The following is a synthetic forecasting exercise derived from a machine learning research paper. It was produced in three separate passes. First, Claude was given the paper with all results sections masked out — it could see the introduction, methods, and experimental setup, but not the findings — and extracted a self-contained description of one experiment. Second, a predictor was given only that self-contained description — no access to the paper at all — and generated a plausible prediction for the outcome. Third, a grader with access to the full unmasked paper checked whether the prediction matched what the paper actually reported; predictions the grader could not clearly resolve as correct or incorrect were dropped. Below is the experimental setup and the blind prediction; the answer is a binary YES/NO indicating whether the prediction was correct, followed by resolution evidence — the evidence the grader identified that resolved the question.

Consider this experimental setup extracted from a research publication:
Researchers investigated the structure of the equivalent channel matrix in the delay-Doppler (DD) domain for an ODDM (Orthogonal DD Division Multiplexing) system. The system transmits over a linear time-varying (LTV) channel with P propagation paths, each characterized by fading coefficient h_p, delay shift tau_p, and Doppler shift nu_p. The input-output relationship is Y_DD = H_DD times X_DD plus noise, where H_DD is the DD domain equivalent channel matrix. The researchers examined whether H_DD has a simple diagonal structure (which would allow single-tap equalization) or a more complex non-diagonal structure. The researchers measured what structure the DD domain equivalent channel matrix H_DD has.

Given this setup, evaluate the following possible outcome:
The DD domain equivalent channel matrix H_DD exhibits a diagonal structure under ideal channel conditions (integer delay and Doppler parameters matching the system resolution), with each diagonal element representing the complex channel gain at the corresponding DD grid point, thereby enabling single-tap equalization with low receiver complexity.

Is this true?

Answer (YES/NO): NO